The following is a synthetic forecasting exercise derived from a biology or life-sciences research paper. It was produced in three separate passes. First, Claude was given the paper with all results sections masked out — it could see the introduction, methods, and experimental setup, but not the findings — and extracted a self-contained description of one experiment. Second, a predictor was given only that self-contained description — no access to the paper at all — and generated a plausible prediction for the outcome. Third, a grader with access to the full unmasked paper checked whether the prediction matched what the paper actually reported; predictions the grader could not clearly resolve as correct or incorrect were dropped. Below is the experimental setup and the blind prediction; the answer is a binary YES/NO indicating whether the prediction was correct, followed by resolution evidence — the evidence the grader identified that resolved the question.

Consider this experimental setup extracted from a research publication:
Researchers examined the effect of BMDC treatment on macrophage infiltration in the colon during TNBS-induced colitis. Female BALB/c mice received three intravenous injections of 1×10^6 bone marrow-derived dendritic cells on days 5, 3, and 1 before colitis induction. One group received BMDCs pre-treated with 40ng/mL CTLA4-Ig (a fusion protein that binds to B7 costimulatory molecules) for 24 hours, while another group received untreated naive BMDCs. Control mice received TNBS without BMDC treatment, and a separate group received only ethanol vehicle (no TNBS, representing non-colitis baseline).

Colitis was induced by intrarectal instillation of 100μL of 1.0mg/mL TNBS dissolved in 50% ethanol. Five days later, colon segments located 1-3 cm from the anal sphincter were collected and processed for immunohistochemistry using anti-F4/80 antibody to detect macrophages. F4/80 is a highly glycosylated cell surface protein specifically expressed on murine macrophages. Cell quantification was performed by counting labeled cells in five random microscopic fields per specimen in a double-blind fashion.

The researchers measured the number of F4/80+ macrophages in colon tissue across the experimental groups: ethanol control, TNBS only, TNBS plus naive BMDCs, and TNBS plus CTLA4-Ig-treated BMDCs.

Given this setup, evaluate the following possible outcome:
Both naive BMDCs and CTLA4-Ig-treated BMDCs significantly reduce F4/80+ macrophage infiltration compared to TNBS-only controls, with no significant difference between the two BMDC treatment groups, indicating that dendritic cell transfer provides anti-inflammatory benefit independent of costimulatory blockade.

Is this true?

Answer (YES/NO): NO